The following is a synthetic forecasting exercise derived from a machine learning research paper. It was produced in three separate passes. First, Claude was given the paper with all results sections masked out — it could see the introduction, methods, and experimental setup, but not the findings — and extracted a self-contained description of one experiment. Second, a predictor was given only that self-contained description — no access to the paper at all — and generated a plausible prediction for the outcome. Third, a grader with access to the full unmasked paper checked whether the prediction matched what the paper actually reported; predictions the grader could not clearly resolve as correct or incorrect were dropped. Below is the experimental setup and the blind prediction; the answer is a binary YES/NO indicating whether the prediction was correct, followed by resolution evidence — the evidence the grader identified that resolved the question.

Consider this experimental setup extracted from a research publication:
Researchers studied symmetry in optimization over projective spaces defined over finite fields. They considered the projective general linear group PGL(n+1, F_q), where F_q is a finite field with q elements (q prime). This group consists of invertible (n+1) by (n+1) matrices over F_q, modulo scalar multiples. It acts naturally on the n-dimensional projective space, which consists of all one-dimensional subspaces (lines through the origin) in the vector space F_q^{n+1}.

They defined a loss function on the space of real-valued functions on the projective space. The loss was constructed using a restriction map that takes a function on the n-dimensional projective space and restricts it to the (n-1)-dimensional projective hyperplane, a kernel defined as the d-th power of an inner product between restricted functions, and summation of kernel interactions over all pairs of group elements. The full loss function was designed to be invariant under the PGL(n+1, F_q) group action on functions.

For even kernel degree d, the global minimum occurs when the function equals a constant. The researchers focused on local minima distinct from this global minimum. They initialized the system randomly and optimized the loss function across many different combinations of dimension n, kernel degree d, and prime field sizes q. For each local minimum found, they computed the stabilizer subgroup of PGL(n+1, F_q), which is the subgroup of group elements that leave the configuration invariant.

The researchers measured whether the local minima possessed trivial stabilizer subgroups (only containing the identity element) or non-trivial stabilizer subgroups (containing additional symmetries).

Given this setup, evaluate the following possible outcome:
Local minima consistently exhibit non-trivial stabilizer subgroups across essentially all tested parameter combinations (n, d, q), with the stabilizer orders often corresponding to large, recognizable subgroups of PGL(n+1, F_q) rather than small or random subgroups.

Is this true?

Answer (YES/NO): YES